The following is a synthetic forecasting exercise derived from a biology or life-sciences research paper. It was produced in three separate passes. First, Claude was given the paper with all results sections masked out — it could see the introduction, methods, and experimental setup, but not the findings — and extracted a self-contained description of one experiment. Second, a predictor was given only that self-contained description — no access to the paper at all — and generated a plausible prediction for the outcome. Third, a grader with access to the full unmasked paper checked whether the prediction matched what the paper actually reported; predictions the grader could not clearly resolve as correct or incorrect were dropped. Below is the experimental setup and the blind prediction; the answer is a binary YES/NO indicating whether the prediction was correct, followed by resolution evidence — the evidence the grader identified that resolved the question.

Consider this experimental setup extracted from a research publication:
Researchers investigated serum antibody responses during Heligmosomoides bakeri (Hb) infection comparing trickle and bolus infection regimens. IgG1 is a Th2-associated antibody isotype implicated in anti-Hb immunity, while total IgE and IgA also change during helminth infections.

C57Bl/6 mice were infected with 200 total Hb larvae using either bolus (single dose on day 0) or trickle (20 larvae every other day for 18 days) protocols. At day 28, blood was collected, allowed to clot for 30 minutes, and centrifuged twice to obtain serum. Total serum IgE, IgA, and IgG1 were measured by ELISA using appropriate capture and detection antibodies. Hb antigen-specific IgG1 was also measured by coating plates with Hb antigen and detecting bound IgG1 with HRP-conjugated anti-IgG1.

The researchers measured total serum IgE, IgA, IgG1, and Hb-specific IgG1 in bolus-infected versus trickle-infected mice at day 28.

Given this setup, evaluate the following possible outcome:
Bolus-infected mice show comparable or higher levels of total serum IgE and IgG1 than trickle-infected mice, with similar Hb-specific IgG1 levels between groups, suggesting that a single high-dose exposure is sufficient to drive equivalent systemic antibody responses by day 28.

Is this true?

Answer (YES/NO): YES